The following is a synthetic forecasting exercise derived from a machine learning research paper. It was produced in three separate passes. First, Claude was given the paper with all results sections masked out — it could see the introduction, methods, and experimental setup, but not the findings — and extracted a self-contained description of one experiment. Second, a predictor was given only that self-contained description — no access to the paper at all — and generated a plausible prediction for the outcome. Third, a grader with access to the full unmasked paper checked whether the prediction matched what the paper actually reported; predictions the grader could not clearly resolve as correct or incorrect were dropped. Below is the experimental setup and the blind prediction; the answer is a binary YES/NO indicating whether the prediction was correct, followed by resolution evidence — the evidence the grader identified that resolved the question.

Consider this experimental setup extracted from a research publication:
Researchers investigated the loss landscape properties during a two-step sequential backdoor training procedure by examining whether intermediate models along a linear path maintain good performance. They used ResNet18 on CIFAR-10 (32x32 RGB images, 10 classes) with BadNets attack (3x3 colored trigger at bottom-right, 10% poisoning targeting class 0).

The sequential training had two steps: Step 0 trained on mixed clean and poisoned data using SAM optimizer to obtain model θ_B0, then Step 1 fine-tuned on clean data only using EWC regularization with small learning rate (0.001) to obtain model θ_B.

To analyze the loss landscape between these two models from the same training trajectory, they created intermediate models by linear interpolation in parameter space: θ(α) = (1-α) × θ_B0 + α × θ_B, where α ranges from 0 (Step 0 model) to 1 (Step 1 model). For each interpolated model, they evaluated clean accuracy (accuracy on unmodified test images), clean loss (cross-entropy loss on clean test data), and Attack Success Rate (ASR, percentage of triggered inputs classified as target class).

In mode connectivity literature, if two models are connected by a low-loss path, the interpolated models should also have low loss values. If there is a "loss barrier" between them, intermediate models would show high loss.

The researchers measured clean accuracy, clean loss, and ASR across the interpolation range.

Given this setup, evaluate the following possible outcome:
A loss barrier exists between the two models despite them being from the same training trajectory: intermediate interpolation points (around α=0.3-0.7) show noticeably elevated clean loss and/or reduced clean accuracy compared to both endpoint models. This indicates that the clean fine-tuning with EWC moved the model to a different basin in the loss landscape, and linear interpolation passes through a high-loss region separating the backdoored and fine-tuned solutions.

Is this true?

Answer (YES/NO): NO